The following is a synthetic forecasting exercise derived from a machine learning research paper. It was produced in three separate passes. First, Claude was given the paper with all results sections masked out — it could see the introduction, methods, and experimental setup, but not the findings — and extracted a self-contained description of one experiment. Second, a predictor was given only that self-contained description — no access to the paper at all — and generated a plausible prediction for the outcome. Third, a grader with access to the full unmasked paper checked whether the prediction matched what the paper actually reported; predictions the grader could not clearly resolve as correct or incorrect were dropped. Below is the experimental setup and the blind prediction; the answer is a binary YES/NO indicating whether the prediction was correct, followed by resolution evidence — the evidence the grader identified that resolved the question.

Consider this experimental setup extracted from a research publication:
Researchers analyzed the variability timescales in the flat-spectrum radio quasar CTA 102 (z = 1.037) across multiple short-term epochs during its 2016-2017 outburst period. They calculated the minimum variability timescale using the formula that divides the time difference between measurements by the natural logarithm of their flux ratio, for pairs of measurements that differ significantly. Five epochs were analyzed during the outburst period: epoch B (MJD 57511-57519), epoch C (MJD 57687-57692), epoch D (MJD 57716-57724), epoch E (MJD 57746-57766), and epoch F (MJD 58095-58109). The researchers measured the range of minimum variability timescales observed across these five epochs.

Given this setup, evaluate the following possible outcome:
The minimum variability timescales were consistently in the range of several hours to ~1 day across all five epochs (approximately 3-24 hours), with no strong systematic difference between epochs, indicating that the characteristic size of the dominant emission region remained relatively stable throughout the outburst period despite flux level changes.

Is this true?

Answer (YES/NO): NO